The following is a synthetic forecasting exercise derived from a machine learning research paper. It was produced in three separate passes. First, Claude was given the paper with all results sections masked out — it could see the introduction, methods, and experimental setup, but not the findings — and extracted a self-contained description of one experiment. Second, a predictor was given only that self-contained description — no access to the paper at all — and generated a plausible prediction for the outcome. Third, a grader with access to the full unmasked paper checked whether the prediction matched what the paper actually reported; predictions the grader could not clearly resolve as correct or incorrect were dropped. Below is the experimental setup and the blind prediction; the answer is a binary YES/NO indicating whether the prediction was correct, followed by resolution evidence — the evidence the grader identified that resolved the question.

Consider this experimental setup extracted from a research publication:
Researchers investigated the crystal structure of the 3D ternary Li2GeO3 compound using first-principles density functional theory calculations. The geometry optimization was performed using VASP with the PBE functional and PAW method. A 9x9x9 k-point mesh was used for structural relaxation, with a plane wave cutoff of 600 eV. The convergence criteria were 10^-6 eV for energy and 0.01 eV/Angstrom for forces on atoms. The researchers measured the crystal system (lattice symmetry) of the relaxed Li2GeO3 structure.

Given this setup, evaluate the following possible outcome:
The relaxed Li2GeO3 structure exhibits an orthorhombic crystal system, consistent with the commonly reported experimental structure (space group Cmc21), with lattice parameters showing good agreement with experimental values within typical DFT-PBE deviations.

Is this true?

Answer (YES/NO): YES